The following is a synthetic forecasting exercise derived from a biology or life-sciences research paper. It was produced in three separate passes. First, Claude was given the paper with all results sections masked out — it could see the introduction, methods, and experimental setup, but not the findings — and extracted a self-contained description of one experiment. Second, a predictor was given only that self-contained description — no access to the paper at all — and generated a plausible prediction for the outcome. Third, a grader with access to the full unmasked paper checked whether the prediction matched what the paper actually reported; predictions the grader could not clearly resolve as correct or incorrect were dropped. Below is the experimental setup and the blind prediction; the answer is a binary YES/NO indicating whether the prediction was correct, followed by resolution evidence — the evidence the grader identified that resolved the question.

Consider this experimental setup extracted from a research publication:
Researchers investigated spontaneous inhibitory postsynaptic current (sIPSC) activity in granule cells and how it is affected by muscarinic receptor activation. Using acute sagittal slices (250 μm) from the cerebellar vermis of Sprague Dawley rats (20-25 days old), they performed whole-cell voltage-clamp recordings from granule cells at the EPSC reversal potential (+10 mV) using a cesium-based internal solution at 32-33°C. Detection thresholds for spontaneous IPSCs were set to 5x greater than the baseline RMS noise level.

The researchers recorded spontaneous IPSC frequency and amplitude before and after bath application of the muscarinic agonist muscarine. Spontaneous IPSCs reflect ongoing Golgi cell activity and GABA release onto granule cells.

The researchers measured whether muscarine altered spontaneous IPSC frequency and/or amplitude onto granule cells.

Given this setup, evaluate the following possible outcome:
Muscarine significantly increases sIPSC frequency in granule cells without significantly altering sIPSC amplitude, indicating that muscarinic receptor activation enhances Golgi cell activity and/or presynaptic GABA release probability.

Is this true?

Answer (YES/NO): NO